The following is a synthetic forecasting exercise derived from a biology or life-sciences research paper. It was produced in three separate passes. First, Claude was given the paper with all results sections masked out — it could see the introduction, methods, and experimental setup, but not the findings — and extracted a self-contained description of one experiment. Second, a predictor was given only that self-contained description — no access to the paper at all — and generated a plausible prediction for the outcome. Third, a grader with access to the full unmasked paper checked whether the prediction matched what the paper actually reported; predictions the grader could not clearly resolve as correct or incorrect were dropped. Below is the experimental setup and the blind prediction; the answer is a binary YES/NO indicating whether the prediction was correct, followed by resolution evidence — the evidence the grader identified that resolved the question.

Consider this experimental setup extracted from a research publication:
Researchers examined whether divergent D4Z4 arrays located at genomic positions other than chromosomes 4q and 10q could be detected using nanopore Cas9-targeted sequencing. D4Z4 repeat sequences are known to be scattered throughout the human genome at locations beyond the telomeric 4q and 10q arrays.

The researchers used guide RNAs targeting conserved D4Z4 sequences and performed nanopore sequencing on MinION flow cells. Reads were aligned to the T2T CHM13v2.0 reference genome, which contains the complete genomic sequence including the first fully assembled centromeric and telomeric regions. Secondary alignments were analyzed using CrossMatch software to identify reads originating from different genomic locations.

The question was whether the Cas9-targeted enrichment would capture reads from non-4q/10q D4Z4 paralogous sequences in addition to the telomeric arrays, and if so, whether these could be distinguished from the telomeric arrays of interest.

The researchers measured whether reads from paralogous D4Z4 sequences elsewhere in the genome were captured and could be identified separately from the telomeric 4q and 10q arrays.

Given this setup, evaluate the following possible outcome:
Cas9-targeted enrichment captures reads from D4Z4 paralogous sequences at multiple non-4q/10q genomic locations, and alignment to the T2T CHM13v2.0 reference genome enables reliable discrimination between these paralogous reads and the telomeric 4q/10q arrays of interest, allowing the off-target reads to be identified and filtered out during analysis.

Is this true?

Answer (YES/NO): YES